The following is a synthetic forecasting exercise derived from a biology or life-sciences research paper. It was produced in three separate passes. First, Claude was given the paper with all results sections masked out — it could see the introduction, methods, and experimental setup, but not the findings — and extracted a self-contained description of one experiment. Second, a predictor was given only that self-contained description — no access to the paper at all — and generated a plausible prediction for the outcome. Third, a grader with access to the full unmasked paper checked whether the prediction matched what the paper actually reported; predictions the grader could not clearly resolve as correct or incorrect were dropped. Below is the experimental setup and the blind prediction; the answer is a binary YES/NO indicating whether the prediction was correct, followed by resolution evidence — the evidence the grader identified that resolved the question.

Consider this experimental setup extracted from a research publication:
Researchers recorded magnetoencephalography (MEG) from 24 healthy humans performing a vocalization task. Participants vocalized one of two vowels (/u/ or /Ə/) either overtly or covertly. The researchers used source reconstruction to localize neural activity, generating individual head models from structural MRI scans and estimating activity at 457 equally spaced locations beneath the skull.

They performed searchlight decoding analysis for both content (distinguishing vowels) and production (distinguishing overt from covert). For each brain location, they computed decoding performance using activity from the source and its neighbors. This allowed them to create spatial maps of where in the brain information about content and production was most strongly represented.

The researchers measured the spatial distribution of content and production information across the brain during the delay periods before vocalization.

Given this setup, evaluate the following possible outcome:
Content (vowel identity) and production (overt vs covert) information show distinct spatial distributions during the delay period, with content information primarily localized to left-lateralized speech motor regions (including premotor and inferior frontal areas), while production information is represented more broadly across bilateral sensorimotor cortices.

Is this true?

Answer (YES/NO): NO